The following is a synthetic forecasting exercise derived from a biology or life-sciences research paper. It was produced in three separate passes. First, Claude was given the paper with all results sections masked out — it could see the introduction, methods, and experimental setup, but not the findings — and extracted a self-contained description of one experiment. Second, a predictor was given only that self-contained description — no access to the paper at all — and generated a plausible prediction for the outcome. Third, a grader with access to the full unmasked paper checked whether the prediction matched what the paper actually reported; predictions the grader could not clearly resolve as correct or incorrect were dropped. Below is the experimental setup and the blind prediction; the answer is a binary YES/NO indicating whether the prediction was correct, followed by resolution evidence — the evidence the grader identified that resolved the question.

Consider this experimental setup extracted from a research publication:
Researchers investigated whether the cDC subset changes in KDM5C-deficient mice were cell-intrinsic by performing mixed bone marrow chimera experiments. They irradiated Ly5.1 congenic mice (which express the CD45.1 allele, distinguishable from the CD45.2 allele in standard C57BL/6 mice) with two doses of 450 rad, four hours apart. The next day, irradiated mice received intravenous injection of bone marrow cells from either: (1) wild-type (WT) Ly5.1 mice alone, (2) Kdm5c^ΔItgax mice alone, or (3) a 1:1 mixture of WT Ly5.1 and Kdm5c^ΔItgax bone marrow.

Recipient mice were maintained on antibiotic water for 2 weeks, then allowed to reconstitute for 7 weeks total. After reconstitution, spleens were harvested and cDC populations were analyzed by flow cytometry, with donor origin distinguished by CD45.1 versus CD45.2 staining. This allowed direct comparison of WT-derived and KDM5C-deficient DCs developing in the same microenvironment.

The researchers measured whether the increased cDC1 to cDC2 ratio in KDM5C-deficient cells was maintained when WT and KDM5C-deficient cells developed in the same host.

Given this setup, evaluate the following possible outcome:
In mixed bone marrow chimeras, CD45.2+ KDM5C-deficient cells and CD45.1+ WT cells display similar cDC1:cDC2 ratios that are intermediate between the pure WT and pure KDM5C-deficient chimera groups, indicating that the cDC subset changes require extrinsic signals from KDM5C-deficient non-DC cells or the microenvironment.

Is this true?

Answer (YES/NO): NO